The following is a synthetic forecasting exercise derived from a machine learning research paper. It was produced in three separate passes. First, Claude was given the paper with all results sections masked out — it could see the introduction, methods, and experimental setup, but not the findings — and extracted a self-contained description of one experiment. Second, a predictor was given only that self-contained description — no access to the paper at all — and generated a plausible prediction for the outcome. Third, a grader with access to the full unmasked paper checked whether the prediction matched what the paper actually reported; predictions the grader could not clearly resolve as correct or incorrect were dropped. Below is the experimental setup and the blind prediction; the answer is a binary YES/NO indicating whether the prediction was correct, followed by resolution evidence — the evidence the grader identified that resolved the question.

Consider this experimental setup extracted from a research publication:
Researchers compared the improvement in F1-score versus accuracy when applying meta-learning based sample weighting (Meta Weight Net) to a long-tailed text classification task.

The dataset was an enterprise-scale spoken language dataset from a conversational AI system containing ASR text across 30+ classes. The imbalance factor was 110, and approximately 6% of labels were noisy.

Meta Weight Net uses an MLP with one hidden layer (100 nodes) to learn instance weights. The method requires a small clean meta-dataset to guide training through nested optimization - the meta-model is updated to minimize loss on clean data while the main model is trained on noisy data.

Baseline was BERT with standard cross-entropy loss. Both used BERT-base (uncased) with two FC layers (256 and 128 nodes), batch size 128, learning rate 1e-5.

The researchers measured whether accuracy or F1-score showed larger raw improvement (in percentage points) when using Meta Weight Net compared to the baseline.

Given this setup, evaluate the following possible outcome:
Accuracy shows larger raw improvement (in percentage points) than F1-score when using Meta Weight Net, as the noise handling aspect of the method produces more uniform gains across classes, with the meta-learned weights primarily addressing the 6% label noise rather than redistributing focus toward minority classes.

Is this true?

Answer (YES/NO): YES